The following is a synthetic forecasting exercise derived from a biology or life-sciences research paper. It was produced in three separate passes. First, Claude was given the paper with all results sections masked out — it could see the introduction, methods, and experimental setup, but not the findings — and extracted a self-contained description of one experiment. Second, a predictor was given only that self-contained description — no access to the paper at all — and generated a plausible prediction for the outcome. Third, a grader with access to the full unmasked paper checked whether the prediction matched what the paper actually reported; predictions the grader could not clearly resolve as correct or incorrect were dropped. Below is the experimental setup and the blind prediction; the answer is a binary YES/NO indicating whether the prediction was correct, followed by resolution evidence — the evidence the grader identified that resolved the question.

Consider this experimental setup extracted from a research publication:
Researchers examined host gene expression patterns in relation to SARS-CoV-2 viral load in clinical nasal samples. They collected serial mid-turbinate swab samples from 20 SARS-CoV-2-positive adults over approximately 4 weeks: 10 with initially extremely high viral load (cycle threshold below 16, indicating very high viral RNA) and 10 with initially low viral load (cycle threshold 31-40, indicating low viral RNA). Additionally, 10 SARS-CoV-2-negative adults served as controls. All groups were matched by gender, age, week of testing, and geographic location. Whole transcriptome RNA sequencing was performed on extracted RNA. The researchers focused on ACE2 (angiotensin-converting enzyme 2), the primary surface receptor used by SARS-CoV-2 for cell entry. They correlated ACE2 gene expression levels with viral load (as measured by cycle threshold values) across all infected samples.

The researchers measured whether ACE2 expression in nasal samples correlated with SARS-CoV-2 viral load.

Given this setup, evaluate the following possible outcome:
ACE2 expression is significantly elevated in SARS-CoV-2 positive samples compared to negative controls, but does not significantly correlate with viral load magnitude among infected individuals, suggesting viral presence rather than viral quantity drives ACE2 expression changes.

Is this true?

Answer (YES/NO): NO